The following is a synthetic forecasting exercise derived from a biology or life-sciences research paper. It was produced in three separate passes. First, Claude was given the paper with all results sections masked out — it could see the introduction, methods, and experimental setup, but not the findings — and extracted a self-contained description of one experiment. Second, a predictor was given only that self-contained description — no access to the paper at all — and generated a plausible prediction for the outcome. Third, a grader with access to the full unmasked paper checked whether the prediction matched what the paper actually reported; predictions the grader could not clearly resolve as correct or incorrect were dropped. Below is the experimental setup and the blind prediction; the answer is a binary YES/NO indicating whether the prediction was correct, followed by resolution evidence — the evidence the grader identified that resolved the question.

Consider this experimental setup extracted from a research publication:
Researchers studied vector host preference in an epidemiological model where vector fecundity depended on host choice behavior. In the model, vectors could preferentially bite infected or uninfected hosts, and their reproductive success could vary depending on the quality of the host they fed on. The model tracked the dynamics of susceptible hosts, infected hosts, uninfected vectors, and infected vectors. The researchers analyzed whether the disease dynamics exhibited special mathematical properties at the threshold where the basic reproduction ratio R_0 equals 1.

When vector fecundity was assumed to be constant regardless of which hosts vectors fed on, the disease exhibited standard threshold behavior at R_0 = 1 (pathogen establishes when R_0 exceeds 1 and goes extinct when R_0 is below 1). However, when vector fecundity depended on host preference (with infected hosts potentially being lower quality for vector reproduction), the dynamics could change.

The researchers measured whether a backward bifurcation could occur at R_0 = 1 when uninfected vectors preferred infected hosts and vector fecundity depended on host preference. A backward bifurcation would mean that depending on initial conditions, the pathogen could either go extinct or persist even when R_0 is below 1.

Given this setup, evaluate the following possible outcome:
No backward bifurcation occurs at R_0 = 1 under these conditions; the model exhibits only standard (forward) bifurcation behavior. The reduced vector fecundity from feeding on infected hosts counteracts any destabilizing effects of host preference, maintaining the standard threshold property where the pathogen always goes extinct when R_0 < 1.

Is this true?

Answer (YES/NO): NO